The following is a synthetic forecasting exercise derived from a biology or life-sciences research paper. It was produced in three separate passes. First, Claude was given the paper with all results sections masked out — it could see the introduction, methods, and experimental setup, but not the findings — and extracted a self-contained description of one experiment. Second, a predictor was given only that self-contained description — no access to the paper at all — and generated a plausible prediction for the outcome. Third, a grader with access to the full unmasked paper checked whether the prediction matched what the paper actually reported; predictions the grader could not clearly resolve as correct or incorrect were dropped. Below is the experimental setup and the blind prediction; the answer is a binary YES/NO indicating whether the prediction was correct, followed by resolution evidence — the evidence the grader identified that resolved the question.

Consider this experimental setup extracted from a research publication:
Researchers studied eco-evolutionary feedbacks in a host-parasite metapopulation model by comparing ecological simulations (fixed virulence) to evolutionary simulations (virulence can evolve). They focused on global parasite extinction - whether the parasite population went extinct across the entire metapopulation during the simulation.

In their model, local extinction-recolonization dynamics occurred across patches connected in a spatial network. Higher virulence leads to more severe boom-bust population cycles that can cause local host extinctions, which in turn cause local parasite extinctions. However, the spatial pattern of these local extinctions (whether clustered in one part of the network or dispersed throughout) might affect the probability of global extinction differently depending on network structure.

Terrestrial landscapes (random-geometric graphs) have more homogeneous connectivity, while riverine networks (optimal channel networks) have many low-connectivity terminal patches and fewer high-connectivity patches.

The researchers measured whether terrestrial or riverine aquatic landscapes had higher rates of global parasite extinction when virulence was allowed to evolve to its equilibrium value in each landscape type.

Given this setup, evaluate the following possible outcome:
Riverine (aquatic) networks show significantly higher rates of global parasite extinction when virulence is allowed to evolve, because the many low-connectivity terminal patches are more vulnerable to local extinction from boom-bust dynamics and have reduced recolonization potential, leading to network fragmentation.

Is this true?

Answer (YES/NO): NO